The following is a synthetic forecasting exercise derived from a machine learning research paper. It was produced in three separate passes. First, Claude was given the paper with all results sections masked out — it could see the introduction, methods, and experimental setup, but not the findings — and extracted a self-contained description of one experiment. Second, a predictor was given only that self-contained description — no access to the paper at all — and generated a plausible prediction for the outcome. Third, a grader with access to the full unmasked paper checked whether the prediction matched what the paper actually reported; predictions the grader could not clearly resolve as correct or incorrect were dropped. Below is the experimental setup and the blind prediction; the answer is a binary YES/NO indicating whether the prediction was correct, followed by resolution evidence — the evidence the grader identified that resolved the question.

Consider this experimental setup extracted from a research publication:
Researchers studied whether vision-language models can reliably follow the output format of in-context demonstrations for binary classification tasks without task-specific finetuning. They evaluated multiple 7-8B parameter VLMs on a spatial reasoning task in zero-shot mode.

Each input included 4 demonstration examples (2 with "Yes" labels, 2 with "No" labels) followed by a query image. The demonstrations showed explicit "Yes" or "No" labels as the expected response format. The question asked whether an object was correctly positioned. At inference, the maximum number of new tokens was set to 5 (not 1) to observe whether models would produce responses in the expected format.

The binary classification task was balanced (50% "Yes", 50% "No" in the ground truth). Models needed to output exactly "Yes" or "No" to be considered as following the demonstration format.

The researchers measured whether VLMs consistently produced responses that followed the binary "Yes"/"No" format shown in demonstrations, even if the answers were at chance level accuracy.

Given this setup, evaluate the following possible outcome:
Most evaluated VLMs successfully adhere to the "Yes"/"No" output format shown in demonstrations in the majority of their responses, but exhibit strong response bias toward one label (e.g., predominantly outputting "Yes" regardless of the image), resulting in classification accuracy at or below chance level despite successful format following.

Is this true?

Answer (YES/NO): NO